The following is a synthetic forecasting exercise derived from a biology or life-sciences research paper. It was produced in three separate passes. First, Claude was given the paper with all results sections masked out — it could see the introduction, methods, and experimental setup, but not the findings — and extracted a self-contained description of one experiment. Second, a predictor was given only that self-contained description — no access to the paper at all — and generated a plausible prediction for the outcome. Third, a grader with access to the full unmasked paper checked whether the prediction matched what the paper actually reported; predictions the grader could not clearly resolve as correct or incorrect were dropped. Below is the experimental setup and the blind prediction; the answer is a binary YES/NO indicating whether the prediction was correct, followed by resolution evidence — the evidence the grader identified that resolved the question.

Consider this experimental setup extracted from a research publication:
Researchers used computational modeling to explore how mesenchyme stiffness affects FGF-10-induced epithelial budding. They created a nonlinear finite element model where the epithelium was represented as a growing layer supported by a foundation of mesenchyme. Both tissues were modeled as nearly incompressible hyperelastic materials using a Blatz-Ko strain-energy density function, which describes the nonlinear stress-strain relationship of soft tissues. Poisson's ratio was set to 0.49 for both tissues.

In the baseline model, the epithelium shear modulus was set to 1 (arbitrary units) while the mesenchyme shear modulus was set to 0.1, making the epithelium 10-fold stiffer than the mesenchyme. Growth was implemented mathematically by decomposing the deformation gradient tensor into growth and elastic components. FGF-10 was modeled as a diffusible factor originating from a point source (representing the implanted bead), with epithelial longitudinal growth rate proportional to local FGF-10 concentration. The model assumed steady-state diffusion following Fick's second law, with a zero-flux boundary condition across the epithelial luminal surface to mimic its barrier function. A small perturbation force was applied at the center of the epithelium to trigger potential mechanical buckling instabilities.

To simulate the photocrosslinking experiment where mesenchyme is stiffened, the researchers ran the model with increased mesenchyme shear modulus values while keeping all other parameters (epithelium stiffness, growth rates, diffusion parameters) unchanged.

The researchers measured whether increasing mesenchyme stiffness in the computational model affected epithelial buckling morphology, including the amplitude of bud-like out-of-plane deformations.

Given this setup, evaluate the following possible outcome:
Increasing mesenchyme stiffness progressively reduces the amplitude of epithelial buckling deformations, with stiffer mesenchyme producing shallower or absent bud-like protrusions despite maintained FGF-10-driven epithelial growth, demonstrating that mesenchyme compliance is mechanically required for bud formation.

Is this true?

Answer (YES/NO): YES